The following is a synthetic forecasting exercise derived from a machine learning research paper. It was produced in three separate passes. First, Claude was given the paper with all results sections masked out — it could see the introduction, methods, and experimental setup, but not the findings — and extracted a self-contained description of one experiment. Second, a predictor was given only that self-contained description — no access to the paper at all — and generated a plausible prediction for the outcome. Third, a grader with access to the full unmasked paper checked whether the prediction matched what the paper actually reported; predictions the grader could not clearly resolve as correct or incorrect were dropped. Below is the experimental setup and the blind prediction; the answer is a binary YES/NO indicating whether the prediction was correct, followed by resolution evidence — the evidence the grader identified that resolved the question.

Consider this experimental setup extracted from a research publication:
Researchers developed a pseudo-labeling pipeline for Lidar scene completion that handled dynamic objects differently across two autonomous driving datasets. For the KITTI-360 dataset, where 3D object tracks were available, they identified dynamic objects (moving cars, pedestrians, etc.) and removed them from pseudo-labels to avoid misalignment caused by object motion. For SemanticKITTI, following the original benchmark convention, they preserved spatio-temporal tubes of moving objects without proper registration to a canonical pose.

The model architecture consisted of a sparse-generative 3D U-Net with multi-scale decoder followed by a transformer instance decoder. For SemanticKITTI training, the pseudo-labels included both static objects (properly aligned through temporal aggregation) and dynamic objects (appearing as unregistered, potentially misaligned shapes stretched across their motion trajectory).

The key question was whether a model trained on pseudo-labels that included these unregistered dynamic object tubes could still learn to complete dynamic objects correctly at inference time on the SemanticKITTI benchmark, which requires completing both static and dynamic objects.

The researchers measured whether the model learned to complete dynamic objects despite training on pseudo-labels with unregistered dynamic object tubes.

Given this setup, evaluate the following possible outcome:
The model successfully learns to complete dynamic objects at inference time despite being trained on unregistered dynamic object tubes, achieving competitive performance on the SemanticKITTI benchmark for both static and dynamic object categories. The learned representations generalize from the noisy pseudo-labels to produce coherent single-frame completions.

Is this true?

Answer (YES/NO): YES